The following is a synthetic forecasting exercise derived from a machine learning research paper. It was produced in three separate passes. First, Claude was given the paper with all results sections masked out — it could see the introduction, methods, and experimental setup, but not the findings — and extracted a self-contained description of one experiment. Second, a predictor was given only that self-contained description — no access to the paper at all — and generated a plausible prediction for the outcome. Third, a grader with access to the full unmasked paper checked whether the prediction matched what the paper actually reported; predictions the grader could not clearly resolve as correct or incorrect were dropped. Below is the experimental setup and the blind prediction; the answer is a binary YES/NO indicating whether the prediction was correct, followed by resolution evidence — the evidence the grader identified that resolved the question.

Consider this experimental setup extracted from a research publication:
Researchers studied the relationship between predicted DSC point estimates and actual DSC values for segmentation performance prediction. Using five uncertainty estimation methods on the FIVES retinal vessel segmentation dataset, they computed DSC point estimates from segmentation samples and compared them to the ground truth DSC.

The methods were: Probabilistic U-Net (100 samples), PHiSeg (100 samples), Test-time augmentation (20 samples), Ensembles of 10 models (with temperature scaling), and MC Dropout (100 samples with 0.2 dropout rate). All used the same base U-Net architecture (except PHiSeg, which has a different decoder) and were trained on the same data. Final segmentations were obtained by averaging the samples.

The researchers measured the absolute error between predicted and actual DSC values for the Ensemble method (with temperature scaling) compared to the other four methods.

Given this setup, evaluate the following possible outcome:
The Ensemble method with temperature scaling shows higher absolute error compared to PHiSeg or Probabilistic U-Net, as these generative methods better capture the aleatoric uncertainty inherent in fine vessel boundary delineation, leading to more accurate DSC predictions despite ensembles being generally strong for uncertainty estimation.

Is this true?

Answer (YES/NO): YES